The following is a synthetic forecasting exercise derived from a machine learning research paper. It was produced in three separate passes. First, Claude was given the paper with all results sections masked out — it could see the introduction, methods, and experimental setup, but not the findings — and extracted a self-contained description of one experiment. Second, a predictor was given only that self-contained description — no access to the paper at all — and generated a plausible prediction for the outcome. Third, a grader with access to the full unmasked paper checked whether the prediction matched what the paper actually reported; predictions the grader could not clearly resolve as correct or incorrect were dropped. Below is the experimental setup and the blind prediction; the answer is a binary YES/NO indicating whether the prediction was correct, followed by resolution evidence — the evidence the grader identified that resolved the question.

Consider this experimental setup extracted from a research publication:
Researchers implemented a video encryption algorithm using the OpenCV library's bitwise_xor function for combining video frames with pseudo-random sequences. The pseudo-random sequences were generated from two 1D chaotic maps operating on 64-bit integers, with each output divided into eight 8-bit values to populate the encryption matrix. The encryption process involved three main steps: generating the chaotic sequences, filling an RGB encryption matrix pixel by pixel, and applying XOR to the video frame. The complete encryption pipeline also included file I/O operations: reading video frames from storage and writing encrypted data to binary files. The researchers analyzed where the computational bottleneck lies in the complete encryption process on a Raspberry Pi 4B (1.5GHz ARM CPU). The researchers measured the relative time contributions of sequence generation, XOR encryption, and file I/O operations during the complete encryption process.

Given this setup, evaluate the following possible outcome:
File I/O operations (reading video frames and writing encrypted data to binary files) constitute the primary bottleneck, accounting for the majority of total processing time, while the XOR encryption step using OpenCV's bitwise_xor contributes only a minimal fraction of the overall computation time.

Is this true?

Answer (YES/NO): YES